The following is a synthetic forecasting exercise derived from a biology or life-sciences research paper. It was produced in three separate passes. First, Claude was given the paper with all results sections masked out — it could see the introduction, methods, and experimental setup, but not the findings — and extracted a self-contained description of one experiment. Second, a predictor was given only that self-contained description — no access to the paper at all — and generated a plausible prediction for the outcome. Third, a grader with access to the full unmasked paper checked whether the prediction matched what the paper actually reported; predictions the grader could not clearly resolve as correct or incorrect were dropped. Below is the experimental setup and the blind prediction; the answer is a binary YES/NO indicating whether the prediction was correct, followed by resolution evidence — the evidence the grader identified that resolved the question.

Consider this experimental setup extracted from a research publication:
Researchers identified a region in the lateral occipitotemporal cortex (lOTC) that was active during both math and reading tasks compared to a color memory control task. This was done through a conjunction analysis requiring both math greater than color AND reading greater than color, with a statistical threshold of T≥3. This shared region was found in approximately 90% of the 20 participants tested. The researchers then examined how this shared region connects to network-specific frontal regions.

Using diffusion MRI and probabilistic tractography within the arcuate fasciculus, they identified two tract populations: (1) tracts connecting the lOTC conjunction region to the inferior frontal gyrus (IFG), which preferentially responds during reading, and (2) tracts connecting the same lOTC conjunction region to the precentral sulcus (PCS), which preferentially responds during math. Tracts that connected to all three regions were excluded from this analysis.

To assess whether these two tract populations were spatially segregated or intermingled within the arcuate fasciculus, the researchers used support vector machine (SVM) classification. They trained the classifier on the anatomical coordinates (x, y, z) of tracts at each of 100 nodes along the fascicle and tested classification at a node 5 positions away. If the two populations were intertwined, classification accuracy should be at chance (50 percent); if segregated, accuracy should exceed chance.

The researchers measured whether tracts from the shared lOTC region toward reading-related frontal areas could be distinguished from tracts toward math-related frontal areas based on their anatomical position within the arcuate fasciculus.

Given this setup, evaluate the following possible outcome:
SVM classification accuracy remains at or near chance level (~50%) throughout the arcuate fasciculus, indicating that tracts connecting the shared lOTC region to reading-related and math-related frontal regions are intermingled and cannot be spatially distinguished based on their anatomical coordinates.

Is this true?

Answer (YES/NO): NO